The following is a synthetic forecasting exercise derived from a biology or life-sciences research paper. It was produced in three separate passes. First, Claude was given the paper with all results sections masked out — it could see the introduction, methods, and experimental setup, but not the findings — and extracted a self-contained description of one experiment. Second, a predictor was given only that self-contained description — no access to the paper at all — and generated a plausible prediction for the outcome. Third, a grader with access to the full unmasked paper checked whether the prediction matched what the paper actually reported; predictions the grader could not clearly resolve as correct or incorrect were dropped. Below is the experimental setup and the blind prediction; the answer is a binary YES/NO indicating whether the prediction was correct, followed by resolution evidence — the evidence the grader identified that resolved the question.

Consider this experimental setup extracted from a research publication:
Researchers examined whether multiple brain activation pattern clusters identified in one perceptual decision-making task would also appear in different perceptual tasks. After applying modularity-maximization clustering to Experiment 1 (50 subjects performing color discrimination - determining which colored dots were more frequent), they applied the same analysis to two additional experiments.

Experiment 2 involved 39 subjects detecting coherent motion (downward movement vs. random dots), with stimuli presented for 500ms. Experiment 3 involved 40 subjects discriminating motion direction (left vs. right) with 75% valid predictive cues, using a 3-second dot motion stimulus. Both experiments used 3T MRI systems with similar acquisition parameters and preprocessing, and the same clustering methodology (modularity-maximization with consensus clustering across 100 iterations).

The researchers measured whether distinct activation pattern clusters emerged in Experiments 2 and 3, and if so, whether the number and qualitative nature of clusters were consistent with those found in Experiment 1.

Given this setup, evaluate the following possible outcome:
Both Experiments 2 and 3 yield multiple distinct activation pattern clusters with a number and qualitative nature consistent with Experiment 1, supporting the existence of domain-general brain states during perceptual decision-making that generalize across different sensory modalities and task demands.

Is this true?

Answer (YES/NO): NO